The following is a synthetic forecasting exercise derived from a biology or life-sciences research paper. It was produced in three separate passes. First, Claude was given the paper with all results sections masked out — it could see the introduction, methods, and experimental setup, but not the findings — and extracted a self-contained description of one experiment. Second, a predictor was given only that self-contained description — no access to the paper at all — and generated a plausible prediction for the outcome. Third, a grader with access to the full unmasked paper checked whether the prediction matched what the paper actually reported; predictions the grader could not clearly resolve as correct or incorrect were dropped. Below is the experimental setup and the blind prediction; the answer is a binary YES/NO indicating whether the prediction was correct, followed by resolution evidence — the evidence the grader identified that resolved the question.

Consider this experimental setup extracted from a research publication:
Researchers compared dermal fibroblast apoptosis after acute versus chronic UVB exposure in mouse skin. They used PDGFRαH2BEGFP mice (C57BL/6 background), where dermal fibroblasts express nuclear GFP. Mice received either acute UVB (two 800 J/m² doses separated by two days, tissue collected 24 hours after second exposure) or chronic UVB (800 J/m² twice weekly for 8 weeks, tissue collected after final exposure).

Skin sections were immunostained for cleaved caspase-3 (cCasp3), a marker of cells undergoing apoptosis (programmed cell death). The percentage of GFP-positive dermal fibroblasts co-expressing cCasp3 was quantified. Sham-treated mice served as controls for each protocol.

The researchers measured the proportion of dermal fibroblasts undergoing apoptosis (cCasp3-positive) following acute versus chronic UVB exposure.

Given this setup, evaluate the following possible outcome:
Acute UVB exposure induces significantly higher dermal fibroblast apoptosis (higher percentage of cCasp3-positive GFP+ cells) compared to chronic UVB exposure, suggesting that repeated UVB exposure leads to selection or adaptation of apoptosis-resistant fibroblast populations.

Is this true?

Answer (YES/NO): YES